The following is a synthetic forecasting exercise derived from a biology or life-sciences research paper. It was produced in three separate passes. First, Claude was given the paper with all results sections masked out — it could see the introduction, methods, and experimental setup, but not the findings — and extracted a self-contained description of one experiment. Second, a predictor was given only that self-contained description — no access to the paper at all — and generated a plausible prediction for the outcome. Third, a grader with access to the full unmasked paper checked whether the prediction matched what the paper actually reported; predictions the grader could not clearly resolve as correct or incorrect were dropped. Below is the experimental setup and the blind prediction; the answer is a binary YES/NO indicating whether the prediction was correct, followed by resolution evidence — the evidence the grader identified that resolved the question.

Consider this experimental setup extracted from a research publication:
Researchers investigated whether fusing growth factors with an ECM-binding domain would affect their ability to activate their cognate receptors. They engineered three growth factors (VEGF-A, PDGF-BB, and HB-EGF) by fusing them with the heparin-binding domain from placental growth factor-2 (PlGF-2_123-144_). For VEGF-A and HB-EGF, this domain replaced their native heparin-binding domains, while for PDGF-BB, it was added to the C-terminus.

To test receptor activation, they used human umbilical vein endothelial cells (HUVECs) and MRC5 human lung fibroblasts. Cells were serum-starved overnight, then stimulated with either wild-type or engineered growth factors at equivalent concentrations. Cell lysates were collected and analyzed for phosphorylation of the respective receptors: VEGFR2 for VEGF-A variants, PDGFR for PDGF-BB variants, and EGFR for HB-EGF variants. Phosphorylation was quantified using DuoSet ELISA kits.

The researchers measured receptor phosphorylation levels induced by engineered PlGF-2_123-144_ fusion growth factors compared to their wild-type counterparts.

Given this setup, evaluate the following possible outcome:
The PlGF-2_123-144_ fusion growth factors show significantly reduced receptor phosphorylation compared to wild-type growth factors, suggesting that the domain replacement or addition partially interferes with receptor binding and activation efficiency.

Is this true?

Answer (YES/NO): NO